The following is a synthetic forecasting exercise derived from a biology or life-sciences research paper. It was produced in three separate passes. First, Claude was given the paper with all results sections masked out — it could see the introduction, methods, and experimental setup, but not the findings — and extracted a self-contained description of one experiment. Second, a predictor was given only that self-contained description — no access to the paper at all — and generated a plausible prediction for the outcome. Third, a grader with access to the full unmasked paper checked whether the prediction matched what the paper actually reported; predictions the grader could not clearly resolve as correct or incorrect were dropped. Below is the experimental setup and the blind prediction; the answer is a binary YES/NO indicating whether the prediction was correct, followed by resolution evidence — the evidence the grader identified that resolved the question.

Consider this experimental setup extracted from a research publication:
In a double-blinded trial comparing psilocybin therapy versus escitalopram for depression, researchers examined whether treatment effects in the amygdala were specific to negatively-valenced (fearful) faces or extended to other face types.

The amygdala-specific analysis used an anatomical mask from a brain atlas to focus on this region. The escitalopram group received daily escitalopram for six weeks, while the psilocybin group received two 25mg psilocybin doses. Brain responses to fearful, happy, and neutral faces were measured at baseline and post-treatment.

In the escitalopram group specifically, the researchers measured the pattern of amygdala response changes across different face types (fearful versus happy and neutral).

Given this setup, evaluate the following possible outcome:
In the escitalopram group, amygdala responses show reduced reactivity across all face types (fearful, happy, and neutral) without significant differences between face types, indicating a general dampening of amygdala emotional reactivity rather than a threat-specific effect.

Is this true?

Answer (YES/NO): NO